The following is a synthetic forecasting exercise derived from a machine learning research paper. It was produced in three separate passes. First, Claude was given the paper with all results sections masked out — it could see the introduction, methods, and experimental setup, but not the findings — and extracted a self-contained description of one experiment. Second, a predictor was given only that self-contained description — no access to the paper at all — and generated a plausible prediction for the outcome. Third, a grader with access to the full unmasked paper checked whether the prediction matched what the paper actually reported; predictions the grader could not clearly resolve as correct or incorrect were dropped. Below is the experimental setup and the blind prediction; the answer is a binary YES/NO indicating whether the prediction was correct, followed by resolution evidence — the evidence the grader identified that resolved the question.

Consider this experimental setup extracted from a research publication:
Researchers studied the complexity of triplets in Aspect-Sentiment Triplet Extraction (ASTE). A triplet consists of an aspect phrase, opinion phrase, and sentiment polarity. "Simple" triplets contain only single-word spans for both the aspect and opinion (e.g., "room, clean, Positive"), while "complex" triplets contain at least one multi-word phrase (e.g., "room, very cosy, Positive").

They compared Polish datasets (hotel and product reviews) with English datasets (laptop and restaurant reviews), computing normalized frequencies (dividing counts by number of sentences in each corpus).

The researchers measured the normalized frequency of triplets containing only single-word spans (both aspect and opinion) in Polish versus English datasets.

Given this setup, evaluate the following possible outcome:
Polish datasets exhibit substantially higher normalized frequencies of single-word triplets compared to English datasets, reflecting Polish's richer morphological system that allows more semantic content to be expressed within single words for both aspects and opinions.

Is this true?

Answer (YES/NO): NO